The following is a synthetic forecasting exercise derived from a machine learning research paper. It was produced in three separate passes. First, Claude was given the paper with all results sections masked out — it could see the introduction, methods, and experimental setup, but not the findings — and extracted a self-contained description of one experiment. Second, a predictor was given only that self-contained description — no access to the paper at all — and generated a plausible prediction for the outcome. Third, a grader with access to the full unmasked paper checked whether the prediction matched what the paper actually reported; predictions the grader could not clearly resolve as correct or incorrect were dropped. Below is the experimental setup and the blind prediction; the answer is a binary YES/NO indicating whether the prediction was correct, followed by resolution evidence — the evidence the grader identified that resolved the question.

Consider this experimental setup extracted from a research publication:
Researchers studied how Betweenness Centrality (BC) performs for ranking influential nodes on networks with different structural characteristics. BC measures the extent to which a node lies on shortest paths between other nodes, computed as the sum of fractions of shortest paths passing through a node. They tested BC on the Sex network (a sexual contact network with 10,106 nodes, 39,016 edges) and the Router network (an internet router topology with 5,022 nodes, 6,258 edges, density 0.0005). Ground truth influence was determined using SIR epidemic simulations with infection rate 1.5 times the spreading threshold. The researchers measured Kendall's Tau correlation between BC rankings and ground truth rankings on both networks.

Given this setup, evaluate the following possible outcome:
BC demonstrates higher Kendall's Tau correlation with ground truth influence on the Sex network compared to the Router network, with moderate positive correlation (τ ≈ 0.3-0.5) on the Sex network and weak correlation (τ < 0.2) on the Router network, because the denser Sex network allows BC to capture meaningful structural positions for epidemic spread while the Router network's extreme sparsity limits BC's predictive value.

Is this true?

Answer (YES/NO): NO